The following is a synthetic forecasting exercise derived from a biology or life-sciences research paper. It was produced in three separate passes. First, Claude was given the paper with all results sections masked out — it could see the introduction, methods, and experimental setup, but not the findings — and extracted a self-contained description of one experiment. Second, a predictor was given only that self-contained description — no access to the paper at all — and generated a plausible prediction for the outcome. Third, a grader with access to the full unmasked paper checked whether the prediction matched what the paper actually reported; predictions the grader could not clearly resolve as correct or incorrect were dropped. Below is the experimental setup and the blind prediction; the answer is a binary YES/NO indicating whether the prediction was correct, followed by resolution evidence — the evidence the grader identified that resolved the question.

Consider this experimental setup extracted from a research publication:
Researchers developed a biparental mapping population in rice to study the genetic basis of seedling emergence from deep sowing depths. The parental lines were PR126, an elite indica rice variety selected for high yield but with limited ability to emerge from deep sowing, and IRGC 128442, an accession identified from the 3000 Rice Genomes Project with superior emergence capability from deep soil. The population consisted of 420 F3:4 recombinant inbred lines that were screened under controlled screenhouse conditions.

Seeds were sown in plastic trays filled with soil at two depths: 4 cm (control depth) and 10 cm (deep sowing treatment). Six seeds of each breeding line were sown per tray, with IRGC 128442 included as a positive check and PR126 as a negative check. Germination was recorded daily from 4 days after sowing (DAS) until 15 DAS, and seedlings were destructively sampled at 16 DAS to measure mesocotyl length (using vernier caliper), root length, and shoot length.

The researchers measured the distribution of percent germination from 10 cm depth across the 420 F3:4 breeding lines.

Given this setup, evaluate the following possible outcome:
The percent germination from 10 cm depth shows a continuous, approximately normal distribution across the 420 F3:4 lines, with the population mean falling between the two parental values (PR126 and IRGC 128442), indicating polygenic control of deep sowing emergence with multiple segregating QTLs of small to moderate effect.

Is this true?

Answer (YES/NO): YES